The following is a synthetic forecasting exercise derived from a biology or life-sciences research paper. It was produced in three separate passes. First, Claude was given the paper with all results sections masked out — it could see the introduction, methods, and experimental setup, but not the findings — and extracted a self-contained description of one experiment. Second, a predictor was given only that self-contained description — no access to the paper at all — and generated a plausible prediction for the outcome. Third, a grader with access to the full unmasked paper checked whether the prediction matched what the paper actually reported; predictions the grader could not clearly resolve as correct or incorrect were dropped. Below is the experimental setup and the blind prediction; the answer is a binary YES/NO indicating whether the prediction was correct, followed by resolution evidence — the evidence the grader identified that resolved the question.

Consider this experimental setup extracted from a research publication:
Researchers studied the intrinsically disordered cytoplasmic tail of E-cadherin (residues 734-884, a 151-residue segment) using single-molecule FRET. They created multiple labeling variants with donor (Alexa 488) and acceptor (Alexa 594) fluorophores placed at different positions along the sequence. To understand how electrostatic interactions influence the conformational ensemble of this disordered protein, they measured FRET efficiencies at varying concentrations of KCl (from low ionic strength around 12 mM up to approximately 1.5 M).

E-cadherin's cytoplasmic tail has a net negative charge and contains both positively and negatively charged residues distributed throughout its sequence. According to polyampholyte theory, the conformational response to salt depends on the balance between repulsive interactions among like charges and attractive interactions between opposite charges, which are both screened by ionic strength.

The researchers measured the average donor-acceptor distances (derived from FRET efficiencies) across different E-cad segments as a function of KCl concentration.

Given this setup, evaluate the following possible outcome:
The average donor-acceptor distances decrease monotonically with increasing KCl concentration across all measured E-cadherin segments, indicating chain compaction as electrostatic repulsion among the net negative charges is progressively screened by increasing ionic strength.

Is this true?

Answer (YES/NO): NO